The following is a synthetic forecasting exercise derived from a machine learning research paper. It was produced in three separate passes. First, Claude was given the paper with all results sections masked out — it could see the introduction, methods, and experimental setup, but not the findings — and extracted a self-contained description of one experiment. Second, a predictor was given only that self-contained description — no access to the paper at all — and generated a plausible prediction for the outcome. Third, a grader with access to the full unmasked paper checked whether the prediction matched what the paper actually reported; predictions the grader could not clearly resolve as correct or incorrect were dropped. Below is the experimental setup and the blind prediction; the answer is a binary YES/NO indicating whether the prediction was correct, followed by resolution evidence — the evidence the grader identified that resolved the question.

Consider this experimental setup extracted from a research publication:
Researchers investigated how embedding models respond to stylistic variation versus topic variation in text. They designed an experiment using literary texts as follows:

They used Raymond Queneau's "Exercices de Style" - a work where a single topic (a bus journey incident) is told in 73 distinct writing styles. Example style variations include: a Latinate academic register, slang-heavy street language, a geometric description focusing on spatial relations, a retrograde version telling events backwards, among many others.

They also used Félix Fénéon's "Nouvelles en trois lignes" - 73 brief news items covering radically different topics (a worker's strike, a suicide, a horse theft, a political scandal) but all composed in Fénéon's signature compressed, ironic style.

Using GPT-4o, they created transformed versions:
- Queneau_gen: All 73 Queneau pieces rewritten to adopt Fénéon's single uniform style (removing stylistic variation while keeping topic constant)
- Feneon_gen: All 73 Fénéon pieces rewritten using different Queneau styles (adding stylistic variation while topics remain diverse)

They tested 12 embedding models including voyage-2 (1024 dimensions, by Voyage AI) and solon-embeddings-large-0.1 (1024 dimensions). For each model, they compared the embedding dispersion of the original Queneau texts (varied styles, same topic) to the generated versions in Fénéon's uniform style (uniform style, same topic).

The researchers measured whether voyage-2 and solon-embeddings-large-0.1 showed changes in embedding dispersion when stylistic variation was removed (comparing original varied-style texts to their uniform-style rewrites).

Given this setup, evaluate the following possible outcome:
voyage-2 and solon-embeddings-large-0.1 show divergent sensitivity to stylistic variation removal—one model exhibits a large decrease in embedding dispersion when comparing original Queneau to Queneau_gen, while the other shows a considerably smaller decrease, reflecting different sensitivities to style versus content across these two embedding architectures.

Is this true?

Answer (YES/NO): NO